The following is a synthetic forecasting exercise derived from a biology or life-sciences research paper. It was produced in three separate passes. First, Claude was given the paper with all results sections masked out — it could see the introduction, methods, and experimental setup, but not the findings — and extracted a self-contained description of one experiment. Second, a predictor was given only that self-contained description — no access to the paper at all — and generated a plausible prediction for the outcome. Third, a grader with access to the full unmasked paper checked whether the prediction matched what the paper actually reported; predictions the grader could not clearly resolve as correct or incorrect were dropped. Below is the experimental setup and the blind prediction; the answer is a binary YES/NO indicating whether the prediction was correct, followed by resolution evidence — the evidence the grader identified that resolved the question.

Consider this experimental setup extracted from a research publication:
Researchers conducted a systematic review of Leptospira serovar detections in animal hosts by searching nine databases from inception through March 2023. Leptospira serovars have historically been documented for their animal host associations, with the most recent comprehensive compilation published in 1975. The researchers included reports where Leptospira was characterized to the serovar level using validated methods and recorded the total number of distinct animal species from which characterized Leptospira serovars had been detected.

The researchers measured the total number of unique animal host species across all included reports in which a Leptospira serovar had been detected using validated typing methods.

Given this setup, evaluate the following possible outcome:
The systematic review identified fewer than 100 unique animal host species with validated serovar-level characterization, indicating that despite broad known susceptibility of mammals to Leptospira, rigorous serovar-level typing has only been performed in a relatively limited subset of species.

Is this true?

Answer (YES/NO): NO